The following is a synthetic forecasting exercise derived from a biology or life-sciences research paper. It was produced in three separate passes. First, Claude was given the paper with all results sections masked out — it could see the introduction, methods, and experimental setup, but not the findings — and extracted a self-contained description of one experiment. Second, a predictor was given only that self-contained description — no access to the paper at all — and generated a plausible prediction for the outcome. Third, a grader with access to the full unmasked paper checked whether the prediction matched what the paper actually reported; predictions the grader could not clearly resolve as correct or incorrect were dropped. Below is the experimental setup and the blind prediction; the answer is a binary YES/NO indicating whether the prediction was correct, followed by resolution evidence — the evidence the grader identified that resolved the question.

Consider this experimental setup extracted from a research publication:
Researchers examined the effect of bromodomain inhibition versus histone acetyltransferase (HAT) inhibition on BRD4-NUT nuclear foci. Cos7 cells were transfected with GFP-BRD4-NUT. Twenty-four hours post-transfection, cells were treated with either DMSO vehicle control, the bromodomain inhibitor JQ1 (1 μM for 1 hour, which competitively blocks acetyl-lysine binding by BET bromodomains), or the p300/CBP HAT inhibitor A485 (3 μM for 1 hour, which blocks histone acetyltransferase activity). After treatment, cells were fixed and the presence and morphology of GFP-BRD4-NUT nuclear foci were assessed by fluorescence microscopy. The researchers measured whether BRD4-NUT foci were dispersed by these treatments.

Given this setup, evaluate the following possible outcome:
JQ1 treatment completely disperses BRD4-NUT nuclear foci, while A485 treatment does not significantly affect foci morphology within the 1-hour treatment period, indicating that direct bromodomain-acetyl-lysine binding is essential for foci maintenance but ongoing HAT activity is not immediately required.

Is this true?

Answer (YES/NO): NO